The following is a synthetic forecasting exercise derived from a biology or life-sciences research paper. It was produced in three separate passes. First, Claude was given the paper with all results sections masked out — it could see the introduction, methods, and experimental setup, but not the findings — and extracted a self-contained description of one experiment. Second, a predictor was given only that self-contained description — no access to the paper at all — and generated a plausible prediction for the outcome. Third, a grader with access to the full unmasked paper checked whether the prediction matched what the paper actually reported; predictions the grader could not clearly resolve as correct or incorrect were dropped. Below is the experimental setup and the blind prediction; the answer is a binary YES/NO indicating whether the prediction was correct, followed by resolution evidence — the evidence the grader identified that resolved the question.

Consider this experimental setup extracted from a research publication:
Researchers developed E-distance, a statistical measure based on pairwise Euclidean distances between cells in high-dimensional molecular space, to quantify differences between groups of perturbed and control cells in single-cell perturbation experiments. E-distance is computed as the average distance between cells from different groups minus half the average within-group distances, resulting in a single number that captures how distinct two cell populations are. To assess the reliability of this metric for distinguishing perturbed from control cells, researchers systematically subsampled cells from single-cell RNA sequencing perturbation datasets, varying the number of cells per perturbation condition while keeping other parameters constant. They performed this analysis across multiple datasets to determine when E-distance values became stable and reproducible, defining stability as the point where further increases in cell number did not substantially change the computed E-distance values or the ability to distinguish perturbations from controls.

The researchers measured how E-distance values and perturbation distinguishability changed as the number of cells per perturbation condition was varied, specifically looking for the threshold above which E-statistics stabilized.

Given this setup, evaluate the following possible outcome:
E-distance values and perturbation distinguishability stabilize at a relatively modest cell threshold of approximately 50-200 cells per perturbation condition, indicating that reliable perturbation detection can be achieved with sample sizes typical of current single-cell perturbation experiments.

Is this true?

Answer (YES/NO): NO